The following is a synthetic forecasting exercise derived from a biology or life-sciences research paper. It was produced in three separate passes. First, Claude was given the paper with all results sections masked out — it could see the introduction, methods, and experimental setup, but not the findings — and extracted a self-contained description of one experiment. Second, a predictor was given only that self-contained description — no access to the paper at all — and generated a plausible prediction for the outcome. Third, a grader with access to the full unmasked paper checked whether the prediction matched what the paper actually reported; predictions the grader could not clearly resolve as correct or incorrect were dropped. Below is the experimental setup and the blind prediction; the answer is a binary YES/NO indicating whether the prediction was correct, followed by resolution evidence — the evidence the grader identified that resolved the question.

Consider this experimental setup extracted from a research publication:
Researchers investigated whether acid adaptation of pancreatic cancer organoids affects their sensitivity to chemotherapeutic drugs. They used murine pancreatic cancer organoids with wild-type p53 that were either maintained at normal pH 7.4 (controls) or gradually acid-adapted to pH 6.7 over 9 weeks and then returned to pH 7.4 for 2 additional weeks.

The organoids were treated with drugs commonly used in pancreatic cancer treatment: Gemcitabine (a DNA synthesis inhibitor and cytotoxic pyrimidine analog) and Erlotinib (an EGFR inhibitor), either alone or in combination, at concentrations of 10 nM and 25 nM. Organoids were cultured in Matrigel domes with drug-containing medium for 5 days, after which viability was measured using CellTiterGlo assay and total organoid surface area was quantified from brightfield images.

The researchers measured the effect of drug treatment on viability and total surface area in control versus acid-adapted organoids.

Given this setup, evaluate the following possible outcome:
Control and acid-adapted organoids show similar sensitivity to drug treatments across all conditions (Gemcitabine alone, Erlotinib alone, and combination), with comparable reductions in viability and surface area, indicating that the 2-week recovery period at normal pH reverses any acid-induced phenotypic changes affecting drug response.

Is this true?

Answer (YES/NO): NO